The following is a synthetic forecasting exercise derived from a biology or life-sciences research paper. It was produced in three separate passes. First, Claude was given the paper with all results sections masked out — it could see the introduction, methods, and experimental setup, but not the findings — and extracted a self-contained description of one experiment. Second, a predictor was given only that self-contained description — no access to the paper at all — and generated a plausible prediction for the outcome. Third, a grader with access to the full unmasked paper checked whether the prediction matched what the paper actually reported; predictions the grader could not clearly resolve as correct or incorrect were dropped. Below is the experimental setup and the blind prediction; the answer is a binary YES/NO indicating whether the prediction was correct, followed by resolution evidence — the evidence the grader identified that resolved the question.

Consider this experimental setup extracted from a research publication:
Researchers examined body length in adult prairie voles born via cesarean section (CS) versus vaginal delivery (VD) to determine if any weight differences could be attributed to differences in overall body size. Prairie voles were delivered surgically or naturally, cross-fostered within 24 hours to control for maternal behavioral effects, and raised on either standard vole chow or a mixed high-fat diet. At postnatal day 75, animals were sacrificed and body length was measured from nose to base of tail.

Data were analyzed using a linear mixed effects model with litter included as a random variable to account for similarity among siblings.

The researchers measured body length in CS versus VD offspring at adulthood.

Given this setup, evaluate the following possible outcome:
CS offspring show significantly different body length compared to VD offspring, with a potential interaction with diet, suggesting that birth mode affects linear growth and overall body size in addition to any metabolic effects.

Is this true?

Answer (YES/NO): NO